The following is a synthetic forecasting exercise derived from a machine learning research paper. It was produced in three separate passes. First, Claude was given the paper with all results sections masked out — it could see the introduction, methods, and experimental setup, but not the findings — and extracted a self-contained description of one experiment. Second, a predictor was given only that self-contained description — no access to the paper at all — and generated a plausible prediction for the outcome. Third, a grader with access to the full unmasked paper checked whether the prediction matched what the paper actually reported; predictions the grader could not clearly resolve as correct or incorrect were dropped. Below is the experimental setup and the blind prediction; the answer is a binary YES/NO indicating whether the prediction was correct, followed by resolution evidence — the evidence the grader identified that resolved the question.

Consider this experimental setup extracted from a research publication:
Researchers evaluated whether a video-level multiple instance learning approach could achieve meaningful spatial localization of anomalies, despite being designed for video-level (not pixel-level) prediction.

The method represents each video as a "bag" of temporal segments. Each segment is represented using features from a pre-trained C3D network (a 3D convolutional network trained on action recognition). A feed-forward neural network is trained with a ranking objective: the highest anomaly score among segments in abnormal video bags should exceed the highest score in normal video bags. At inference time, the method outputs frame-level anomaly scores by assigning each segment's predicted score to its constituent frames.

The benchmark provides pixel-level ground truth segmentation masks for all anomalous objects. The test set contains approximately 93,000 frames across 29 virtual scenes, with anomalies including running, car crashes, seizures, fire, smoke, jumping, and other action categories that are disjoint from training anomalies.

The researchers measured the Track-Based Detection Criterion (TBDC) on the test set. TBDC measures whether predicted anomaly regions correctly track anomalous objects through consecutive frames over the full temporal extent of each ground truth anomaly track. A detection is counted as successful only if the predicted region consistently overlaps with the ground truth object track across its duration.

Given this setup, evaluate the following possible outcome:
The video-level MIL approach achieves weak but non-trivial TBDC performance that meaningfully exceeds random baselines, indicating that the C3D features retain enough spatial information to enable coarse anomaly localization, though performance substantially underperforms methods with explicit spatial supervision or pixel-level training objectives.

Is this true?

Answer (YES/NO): NO